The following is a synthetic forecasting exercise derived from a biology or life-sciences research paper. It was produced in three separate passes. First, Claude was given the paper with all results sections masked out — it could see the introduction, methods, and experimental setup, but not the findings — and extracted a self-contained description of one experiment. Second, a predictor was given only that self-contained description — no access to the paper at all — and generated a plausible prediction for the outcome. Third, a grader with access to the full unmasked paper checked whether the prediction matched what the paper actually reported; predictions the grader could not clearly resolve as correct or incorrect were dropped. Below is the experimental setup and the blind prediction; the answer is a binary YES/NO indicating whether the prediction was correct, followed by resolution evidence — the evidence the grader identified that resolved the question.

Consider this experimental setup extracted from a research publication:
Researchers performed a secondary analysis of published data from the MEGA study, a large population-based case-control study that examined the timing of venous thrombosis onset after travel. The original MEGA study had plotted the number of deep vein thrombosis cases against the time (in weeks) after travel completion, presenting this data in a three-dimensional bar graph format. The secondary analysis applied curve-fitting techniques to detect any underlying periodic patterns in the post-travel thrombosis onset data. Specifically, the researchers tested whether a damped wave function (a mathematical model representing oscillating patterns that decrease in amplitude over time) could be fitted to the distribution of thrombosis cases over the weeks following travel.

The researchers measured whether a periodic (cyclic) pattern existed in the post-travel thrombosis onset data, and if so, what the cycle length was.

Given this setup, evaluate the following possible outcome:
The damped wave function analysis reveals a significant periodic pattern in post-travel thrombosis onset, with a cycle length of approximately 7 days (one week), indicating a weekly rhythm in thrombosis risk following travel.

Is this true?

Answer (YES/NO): NO